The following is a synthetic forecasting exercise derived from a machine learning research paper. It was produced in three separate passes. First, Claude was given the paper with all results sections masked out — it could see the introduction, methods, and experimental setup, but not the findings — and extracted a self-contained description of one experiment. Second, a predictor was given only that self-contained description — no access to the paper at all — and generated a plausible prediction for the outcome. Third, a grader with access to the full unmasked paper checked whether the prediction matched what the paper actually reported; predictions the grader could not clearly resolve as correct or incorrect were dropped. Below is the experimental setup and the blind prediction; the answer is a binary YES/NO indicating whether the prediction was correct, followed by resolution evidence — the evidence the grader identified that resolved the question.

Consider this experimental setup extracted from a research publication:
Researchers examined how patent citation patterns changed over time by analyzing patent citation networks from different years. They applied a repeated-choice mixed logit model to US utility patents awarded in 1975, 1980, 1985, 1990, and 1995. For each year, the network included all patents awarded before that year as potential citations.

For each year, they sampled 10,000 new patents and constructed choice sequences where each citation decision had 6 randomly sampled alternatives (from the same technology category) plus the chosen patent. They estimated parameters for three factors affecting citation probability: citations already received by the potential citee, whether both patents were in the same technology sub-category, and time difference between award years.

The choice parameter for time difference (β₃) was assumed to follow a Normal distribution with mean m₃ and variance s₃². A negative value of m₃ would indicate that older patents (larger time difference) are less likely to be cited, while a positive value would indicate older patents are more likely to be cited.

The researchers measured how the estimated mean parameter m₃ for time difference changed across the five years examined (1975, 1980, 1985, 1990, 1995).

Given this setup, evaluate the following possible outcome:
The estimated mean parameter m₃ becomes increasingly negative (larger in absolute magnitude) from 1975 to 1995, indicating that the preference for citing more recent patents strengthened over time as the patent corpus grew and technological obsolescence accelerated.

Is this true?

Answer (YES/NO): YES